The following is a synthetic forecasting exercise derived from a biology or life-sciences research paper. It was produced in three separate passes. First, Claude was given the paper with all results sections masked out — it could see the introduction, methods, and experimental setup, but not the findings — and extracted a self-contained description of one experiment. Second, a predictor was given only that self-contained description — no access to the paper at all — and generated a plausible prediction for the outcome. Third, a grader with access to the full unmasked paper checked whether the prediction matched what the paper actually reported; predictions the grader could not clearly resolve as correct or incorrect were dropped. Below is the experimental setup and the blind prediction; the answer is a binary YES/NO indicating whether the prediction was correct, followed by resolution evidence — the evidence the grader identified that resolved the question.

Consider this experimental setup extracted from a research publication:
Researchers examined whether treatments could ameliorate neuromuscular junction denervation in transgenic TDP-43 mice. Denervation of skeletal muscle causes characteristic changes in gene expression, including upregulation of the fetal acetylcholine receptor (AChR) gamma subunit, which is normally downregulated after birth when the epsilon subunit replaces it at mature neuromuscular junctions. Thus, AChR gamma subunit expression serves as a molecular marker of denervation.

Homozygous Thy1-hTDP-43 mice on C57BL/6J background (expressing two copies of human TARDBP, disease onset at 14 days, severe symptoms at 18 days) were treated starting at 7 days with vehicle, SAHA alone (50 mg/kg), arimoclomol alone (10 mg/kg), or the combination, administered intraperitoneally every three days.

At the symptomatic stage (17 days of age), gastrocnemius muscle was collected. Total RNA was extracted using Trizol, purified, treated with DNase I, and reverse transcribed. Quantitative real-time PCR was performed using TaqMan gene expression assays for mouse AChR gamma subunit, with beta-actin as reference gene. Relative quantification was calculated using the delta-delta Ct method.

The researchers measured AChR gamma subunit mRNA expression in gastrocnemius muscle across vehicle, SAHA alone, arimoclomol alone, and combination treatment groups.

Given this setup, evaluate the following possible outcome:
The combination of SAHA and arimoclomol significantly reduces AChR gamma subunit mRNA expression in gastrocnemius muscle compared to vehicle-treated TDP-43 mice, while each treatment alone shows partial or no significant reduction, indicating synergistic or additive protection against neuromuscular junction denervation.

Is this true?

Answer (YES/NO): YES